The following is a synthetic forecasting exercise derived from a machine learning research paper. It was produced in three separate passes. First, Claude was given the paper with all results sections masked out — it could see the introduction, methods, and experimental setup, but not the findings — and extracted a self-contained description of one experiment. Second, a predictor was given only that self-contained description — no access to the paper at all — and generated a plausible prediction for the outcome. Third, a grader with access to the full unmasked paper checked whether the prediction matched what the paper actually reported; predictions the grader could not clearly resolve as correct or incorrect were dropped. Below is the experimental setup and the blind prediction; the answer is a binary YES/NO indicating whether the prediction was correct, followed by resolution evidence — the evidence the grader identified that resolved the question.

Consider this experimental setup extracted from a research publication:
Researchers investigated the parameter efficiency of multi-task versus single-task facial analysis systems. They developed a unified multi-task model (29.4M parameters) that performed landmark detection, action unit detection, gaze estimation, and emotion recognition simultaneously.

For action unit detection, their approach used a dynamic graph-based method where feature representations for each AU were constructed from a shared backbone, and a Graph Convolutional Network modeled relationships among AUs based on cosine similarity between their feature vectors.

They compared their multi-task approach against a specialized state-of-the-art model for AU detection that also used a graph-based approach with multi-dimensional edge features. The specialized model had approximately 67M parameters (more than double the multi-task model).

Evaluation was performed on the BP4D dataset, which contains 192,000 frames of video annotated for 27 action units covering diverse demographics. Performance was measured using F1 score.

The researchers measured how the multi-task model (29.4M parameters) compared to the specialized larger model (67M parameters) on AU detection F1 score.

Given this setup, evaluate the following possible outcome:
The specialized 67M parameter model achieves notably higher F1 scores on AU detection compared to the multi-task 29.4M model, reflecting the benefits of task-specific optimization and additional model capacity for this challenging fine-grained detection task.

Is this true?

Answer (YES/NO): YES